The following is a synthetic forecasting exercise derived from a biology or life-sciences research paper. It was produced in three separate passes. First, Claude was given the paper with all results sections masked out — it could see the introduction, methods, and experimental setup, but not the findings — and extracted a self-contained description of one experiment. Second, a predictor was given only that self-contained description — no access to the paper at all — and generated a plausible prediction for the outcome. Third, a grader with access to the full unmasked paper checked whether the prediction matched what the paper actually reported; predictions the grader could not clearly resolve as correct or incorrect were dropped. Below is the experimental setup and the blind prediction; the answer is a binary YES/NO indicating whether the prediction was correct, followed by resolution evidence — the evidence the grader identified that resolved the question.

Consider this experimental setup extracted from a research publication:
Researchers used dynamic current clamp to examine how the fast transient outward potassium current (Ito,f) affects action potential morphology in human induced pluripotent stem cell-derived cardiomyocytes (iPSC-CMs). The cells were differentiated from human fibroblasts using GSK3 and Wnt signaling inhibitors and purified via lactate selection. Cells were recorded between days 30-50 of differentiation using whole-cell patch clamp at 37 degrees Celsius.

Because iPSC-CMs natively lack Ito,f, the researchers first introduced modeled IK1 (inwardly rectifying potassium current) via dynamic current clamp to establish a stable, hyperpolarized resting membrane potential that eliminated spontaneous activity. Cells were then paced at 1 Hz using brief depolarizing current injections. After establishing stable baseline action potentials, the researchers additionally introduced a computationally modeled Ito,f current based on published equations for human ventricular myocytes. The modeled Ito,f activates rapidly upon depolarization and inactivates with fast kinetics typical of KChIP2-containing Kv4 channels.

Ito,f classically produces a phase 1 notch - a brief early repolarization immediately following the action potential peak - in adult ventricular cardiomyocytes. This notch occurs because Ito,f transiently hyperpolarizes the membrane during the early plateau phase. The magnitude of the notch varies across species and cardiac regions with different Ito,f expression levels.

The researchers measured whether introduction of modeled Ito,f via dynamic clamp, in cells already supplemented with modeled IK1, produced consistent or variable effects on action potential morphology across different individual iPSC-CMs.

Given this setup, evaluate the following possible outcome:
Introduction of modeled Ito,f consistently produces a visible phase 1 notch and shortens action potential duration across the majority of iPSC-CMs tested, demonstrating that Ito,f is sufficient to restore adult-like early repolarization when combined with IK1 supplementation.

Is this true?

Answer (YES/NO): NO